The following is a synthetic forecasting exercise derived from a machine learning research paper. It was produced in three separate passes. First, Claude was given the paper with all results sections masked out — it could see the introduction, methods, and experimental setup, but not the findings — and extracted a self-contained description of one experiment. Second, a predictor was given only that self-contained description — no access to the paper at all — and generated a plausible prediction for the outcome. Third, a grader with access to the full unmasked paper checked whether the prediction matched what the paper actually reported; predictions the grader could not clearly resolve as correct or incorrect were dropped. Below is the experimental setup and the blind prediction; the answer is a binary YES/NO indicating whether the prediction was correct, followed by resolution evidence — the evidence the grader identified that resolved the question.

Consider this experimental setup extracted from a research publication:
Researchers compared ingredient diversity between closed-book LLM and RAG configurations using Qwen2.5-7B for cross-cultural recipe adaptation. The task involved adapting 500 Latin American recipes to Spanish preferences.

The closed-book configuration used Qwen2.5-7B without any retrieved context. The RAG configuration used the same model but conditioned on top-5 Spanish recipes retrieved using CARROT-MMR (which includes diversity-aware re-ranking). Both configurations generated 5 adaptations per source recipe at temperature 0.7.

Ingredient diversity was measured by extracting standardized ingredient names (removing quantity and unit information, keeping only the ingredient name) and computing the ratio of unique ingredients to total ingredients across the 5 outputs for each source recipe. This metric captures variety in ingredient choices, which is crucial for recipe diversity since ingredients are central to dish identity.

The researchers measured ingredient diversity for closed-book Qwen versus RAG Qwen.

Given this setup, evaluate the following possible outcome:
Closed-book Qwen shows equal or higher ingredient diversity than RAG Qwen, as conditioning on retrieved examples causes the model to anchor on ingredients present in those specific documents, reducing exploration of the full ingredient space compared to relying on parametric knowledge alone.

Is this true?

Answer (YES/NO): NO